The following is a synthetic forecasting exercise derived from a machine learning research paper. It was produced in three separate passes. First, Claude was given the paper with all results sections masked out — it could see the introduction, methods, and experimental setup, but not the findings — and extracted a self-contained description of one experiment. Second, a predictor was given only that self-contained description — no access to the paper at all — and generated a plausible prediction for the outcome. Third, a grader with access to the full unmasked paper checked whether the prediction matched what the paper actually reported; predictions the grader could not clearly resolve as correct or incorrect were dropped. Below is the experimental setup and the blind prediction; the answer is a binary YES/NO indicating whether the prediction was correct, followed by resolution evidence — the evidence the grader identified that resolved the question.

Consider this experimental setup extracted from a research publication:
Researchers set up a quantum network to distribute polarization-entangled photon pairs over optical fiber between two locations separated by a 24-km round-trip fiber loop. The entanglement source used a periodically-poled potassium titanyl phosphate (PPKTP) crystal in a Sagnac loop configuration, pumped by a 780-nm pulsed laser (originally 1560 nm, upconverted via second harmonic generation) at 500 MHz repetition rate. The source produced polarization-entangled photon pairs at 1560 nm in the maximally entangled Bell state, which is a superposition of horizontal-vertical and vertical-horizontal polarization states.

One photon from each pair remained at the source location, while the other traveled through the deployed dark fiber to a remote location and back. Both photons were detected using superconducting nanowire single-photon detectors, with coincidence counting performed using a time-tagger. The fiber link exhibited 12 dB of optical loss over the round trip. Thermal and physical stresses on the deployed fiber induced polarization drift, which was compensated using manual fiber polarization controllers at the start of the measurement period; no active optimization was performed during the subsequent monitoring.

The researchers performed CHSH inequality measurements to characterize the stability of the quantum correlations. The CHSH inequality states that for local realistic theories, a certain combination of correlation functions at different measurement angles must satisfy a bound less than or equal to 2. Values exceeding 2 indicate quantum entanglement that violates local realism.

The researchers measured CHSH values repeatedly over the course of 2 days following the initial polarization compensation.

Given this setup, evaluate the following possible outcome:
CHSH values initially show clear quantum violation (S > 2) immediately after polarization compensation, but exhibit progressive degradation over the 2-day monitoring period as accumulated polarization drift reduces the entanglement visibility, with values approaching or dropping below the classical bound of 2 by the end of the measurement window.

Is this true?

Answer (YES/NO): NO